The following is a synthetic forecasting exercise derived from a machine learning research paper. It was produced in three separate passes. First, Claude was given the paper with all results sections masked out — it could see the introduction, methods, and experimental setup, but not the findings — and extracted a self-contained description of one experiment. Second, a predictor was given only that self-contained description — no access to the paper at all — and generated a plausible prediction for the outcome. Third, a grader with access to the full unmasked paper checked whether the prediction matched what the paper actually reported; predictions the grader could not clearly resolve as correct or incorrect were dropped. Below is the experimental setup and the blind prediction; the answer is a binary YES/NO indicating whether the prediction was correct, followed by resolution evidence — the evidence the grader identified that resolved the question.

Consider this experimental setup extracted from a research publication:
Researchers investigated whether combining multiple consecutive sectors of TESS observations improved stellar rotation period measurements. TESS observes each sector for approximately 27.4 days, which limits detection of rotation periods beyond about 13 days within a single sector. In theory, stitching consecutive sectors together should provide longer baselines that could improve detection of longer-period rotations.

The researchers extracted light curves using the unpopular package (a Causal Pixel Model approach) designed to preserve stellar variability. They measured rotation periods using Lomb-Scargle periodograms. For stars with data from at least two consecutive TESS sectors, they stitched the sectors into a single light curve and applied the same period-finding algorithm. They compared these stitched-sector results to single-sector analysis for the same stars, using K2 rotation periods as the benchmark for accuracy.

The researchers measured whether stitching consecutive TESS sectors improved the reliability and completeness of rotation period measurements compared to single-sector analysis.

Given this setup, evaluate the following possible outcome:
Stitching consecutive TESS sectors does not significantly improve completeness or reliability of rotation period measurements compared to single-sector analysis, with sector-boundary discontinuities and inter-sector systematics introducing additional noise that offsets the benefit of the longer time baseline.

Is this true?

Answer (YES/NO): YES